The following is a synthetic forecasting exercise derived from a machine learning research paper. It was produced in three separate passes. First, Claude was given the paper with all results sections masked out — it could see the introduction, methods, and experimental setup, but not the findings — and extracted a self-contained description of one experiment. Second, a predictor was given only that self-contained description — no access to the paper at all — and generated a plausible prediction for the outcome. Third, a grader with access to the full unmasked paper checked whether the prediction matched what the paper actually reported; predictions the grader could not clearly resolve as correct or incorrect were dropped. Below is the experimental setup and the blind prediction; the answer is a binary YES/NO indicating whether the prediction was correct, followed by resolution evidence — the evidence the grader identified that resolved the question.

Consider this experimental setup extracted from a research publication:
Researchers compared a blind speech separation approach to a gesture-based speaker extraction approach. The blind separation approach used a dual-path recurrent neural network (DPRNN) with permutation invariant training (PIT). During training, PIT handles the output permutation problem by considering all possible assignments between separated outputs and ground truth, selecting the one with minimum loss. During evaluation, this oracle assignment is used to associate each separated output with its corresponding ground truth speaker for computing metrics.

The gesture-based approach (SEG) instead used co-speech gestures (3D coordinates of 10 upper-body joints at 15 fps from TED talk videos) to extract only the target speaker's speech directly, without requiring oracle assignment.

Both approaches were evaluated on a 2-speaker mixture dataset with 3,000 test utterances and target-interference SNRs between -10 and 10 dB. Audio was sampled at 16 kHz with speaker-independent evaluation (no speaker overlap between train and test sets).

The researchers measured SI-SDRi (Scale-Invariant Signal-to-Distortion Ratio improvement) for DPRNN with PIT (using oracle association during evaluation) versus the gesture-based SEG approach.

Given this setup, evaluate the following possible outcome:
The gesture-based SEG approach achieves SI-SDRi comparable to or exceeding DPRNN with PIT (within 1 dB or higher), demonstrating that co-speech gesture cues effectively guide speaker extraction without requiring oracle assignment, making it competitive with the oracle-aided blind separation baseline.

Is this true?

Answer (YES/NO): NO